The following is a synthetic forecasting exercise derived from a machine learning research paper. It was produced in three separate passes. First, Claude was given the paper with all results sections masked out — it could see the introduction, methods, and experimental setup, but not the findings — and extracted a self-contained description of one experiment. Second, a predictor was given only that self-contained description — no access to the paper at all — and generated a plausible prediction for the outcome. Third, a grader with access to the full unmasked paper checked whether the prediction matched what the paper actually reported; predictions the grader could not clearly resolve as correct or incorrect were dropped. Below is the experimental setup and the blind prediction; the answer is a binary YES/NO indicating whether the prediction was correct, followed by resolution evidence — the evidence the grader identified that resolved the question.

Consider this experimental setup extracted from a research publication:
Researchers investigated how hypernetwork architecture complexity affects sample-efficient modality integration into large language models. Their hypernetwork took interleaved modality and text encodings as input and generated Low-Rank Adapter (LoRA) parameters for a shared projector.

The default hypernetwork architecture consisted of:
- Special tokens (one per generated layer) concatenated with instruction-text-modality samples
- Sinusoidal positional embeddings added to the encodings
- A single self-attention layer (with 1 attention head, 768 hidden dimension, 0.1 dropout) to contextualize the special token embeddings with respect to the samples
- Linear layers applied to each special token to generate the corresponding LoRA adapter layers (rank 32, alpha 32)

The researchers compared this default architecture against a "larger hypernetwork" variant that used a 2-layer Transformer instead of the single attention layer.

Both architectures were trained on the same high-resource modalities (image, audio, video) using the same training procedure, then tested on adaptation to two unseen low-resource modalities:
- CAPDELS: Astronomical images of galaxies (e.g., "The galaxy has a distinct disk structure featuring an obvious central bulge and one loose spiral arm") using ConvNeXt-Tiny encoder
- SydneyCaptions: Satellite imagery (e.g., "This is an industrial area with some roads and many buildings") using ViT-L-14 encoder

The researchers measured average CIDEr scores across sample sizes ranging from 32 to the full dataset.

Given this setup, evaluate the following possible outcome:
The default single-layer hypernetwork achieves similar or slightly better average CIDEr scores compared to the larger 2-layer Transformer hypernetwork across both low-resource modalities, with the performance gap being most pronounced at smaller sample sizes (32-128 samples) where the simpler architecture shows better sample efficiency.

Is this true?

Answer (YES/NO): NO